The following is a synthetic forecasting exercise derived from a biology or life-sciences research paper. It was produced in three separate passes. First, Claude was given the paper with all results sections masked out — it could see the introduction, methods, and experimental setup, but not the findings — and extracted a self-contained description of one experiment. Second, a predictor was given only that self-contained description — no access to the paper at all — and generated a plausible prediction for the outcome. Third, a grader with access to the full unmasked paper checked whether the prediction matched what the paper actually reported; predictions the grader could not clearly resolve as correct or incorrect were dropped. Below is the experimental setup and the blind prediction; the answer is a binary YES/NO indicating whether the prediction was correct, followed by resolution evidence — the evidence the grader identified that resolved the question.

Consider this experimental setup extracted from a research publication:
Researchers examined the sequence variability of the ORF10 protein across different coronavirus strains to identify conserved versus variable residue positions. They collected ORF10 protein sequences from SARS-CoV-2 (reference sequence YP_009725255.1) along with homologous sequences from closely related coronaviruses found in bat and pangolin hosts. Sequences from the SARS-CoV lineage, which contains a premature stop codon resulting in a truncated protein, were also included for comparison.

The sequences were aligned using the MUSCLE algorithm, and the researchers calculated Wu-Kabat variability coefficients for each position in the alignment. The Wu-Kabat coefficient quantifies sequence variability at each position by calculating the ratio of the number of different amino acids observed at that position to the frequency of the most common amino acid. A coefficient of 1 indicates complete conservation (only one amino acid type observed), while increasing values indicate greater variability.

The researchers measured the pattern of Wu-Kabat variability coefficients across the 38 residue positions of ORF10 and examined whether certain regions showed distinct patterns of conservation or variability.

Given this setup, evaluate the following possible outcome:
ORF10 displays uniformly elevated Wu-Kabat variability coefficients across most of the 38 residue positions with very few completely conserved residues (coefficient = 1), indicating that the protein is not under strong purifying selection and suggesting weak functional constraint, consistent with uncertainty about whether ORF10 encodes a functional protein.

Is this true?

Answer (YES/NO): NO